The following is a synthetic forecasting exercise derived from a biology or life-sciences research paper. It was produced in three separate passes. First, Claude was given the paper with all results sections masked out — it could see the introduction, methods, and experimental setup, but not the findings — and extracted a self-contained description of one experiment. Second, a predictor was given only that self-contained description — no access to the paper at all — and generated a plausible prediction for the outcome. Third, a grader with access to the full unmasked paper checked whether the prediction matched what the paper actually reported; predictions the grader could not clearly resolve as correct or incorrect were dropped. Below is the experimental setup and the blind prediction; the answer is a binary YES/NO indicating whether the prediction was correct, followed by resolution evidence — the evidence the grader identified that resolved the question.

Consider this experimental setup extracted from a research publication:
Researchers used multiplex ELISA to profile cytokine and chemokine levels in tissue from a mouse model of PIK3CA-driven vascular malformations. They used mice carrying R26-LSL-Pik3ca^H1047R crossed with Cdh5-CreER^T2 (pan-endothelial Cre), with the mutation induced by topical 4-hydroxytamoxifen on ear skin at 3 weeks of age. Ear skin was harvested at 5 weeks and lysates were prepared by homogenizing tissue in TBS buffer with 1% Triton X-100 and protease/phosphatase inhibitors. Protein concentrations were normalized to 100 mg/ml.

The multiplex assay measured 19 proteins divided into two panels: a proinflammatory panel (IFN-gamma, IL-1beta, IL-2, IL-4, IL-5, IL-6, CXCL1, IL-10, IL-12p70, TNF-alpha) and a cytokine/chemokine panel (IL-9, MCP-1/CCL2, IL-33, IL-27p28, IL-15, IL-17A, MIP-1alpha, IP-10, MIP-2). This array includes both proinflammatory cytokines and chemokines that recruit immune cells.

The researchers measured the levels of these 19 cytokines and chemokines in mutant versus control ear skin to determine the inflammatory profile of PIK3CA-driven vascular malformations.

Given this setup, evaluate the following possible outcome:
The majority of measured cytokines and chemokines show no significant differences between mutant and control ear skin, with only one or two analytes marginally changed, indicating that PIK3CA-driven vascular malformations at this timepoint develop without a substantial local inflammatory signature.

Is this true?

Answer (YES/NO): NO